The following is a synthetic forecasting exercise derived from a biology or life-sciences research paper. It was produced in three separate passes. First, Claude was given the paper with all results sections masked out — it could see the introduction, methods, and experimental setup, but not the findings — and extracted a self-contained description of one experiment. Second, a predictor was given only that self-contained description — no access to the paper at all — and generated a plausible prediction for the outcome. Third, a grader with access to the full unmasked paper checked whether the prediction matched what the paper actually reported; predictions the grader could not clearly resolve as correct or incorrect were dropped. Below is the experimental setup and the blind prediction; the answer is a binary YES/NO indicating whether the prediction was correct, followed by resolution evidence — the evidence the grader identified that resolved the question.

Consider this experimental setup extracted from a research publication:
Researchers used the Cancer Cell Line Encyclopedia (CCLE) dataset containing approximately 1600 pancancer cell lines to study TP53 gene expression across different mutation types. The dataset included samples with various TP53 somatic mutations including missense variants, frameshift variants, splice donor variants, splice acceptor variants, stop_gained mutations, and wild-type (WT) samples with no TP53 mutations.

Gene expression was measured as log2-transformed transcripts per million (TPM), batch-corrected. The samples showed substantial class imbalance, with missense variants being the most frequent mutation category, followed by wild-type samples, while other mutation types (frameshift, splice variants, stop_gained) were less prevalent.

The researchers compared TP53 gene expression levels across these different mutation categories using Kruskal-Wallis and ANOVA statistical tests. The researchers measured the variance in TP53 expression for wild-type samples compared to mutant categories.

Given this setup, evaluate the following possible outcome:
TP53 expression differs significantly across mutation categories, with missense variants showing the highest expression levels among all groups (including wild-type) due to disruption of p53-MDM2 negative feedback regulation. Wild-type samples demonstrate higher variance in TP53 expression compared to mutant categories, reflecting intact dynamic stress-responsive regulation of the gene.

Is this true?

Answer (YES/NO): NO